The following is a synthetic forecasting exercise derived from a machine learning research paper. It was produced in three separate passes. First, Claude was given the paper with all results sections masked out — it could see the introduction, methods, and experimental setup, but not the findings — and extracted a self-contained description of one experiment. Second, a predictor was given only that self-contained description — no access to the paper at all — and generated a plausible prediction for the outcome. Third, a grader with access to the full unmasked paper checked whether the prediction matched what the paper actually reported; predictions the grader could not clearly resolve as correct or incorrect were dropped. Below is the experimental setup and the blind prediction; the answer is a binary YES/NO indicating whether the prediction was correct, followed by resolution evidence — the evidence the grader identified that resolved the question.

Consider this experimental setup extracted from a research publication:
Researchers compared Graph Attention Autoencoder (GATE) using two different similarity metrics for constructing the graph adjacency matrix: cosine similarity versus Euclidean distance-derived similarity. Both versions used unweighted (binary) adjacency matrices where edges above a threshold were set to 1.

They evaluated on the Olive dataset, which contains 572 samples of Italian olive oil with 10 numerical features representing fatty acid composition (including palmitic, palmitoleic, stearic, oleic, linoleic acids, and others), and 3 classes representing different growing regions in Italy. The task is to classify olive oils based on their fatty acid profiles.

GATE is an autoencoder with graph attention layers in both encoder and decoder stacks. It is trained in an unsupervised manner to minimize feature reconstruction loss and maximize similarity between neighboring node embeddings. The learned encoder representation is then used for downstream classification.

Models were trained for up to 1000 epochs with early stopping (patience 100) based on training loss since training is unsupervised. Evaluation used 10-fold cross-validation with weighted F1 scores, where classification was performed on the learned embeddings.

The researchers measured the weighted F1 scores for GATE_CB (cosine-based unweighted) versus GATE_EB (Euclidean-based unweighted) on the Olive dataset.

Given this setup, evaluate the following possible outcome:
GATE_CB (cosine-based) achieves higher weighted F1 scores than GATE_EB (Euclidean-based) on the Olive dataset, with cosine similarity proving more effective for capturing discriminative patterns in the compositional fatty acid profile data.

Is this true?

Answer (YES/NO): YES